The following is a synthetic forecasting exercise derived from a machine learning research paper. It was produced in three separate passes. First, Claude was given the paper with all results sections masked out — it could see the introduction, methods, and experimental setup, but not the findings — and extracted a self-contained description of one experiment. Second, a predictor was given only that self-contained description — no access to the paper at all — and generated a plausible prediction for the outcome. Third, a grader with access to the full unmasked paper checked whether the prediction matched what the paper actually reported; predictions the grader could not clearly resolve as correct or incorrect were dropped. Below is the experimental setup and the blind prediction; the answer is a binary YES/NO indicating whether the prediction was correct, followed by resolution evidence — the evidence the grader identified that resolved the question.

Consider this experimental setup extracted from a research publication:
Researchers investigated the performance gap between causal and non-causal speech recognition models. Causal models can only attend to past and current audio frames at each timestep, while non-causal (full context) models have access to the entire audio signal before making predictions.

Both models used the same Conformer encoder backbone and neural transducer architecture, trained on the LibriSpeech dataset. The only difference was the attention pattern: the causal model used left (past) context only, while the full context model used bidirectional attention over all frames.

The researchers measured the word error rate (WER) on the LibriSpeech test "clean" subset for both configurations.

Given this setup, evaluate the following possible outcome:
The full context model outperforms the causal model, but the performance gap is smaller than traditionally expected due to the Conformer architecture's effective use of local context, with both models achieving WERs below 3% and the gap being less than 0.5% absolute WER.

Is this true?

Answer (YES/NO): NO